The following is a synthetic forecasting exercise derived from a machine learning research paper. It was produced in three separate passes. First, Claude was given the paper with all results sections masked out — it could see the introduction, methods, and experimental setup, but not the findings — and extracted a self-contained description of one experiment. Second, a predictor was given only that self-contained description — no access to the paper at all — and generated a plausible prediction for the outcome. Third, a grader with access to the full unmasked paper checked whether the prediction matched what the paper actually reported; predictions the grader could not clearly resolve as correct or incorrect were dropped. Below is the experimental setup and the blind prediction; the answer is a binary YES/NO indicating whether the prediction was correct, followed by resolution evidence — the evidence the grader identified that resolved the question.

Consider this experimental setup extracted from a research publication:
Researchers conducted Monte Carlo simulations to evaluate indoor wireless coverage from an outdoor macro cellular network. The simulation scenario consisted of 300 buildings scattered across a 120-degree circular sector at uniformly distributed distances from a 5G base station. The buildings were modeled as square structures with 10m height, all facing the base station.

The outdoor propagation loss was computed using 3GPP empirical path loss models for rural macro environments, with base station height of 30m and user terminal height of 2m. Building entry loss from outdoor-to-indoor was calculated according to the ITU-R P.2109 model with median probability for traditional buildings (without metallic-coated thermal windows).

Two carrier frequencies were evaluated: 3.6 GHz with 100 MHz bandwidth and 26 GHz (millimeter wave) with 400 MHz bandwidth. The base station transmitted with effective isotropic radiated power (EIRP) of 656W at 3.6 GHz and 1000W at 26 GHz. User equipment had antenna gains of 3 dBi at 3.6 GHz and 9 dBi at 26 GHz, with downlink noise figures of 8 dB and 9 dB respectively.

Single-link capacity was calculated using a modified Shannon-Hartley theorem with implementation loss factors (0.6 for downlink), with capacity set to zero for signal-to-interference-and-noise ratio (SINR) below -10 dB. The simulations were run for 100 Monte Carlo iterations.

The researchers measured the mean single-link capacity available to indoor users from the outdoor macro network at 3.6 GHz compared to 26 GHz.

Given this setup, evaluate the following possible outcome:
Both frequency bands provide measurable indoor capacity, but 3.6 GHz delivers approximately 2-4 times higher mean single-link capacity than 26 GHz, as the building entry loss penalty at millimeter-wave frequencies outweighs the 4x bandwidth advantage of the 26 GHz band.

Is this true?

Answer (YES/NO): NO